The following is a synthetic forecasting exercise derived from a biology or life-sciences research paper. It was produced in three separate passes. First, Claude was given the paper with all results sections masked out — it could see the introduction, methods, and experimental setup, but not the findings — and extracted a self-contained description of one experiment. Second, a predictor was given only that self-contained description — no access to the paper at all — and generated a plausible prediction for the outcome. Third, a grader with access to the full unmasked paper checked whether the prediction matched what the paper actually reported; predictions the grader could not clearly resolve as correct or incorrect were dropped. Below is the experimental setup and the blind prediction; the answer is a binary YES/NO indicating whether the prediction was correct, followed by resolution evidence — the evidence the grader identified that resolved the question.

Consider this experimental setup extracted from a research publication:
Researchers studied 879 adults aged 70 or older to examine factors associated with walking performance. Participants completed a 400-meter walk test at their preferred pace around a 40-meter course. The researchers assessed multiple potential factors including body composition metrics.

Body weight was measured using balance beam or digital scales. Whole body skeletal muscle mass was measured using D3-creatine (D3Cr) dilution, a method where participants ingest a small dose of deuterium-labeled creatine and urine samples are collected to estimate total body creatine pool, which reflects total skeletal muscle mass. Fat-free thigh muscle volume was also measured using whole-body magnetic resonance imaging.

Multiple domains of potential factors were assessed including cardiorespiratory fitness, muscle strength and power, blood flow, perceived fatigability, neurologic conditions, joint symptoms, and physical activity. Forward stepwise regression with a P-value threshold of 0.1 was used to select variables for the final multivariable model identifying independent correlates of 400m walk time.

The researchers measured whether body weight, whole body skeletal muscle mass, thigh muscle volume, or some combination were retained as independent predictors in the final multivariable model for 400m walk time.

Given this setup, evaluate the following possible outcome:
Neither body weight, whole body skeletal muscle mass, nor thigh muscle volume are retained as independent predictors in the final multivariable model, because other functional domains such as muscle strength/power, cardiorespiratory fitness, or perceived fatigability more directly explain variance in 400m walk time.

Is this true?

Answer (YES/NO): NO